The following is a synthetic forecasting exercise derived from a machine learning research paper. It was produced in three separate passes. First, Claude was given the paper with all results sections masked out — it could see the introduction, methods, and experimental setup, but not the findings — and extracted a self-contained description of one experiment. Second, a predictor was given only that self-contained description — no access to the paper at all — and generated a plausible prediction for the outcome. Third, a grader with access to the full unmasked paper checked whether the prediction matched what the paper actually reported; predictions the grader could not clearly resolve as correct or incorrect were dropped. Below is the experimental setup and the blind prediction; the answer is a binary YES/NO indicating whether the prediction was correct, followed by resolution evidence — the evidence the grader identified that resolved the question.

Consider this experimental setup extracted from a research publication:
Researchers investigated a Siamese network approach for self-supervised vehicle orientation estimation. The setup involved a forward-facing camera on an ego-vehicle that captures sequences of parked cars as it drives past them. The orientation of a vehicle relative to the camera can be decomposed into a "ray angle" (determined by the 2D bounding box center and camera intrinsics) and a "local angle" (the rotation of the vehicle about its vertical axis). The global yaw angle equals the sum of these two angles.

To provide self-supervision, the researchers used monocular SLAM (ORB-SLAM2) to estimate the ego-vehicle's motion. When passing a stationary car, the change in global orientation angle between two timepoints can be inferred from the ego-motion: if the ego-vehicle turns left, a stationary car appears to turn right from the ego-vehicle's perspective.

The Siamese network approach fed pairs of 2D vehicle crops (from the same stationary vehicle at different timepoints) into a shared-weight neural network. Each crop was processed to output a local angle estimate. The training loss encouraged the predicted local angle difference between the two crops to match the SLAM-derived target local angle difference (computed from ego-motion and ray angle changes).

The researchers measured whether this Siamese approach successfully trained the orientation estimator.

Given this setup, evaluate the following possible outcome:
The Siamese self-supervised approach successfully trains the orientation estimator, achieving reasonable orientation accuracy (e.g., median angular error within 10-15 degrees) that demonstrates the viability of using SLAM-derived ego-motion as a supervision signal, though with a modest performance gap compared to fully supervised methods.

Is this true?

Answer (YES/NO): NO